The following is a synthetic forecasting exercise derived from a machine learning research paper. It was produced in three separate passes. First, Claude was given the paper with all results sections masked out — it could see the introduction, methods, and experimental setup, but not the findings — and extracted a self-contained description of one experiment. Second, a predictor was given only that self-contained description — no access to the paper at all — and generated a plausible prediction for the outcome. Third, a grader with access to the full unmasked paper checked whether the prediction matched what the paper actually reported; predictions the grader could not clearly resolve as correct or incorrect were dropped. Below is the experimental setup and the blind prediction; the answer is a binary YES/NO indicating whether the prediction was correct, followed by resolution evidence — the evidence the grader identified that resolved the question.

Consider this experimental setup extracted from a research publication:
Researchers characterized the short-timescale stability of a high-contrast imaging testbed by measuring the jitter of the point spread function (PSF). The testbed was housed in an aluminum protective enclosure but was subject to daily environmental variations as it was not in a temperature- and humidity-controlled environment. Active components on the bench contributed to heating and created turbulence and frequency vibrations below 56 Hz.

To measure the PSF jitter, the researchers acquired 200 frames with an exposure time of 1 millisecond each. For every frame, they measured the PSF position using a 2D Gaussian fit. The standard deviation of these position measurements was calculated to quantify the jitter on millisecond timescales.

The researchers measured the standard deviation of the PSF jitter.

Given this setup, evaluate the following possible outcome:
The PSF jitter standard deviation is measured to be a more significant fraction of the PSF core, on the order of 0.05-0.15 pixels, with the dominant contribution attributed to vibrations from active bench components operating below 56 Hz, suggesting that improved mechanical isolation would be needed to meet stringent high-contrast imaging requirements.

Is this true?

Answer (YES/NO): NO